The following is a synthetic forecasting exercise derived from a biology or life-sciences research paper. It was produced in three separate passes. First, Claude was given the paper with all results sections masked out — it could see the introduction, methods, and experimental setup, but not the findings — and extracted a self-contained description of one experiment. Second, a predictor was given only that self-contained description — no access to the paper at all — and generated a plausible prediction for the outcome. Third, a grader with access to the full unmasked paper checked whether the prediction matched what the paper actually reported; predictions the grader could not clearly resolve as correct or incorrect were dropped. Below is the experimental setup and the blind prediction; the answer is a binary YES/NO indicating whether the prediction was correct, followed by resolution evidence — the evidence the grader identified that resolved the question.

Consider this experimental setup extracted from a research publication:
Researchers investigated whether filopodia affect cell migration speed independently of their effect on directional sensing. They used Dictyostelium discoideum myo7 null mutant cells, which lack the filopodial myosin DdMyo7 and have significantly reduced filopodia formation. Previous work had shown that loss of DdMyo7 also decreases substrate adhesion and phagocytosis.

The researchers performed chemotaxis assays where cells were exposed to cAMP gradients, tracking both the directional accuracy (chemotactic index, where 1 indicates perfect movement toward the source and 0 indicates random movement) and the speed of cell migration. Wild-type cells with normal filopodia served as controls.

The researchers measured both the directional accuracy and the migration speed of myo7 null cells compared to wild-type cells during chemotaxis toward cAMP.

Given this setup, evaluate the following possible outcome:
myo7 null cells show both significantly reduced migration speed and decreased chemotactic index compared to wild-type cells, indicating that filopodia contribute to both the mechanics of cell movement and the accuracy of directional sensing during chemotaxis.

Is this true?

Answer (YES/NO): NO